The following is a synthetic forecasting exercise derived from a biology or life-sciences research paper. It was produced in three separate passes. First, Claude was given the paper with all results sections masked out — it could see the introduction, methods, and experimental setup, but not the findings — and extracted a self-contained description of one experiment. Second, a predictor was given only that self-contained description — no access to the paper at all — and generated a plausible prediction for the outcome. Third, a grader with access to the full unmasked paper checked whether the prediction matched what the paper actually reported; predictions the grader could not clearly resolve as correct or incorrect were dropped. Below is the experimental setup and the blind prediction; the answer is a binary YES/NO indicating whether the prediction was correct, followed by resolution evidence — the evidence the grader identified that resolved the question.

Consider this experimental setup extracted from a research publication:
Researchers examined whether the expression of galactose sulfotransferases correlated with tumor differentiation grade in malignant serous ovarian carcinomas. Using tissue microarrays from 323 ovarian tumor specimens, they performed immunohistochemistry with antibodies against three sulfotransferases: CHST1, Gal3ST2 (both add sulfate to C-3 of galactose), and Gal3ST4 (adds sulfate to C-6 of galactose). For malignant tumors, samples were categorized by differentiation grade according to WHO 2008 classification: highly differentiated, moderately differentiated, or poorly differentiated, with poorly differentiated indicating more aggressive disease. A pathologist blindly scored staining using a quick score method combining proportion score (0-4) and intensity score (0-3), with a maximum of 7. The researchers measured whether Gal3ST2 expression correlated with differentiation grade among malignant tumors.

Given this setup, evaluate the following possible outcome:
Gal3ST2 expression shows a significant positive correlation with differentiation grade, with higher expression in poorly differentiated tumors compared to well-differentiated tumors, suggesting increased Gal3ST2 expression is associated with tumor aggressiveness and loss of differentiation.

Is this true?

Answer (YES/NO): NO